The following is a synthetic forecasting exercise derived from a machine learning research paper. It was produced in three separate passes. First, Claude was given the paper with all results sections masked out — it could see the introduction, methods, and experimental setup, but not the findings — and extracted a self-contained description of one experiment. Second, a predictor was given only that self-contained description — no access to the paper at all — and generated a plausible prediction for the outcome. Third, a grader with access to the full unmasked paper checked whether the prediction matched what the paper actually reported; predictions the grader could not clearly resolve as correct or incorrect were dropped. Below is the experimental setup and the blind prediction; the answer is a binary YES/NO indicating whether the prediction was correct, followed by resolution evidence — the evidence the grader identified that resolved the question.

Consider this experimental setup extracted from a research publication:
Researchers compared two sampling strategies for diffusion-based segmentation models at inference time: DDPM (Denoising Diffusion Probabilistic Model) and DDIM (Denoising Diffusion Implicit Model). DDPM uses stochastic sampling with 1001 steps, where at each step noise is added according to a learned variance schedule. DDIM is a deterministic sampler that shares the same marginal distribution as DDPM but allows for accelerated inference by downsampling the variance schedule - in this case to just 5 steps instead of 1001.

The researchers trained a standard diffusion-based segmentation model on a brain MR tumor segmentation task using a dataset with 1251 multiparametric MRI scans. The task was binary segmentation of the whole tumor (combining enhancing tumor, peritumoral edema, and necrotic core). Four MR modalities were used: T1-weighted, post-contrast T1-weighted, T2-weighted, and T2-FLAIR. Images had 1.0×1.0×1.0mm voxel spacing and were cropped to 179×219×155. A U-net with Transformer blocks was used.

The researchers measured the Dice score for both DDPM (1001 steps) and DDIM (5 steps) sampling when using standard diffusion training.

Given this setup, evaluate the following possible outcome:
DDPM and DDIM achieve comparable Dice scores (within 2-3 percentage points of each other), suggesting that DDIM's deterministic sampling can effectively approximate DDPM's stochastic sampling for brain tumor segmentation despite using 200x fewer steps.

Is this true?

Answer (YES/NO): YES